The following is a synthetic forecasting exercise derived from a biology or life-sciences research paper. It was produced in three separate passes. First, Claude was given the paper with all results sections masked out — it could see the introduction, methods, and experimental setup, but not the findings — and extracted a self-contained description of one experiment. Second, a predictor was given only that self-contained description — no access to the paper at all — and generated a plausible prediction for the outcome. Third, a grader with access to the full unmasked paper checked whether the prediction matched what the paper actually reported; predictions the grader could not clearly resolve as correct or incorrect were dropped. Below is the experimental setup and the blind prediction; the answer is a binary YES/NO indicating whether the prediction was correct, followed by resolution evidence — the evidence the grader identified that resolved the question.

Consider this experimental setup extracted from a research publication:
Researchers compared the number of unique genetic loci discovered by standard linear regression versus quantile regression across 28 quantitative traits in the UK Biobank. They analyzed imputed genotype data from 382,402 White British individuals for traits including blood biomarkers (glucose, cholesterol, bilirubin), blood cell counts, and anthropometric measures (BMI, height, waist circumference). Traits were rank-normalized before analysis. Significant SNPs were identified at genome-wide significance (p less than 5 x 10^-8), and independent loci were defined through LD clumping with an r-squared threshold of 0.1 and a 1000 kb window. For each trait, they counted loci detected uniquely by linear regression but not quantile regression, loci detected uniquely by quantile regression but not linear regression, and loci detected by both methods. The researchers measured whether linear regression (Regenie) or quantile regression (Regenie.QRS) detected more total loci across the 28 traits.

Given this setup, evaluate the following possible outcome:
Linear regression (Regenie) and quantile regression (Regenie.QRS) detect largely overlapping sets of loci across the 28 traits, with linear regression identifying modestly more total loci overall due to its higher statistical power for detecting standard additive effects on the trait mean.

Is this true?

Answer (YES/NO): YES